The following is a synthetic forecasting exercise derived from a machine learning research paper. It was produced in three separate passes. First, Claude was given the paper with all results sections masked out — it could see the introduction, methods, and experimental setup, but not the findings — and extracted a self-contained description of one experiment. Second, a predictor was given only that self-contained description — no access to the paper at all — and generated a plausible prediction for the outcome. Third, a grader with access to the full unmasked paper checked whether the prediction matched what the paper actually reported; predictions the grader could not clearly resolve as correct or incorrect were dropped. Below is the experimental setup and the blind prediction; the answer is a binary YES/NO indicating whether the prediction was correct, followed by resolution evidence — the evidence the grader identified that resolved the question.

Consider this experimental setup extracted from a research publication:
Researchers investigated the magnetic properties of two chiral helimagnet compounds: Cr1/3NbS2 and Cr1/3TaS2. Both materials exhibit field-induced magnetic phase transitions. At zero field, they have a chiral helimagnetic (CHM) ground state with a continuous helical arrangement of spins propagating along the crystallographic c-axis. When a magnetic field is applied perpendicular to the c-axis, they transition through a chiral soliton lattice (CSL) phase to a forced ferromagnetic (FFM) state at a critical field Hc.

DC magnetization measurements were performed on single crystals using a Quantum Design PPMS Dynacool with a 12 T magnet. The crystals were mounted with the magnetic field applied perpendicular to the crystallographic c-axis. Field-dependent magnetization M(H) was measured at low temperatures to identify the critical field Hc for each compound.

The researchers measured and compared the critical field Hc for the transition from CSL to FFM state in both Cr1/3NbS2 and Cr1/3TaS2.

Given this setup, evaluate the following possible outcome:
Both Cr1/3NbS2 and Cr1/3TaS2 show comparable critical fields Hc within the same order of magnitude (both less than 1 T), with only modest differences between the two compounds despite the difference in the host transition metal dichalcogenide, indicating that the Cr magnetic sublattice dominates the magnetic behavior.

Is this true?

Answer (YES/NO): NO